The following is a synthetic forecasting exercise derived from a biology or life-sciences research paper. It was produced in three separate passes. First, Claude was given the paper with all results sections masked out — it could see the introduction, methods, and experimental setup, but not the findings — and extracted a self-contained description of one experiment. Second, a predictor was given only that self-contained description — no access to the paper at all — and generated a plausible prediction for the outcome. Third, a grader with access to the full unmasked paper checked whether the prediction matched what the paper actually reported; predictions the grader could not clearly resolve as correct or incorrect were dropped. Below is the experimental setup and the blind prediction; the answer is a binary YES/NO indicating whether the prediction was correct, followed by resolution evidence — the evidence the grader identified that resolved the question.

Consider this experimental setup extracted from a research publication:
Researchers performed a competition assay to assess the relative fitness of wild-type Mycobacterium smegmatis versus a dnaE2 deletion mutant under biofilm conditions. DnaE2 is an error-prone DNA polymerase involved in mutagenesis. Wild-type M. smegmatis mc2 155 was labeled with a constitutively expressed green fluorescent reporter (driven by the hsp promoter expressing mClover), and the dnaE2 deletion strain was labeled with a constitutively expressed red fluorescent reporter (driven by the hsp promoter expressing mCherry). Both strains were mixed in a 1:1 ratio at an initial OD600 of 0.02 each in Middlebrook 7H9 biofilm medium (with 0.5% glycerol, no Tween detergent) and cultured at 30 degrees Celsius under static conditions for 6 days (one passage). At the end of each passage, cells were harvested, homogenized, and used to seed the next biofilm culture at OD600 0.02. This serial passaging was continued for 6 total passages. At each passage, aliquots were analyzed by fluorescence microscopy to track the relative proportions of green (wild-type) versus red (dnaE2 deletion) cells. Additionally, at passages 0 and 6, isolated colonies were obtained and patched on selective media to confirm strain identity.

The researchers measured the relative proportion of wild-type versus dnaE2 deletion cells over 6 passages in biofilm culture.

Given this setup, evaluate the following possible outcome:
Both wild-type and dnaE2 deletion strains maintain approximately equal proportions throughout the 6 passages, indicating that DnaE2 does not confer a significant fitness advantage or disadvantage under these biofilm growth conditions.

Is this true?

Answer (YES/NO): NO